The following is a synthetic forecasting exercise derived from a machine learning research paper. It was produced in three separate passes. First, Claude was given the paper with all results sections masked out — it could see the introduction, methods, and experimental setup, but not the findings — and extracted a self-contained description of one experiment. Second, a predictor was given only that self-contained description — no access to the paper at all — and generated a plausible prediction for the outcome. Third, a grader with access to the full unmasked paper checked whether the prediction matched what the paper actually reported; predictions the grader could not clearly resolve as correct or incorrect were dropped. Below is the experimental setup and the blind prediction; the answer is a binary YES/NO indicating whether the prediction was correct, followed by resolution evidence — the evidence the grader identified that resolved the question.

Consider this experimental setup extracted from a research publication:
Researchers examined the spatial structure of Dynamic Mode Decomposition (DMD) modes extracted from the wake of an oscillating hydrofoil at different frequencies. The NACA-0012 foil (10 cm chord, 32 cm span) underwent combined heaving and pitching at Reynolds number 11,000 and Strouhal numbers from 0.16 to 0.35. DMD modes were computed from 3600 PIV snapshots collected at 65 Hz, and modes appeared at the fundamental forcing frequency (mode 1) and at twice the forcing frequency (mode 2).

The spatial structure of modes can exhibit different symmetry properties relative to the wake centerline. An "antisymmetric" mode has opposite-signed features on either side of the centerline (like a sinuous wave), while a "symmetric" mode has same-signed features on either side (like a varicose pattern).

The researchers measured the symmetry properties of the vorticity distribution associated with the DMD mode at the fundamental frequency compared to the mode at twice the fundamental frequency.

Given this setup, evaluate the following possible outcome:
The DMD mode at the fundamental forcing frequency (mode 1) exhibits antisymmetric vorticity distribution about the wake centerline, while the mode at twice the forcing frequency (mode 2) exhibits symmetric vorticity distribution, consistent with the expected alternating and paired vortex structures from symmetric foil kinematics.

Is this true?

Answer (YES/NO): NO